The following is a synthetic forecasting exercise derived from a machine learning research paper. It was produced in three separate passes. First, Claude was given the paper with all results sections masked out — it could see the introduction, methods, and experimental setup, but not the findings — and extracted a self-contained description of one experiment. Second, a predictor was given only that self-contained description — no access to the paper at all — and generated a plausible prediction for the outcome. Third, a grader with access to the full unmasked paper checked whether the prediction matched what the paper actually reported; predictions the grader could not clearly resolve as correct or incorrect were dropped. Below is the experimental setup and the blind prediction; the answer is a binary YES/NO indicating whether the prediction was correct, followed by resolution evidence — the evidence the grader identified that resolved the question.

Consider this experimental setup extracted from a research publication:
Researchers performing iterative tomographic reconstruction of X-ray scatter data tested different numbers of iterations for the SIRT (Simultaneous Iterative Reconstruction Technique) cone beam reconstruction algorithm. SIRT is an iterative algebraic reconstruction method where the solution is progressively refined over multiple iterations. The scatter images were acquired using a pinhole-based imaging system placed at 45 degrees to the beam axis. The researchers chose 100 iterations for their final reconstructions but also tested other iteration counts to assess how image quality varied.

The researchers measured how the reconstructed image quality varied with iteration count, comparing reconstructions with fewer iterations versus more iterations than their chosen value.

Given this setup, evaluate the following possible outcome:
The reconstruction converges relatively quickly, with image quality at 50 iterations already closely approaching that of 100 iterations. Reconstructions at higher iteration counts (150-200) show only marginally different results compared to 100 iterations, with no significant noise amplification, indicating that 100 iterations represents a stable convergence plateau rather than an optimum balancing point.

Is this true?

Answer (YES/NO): NO